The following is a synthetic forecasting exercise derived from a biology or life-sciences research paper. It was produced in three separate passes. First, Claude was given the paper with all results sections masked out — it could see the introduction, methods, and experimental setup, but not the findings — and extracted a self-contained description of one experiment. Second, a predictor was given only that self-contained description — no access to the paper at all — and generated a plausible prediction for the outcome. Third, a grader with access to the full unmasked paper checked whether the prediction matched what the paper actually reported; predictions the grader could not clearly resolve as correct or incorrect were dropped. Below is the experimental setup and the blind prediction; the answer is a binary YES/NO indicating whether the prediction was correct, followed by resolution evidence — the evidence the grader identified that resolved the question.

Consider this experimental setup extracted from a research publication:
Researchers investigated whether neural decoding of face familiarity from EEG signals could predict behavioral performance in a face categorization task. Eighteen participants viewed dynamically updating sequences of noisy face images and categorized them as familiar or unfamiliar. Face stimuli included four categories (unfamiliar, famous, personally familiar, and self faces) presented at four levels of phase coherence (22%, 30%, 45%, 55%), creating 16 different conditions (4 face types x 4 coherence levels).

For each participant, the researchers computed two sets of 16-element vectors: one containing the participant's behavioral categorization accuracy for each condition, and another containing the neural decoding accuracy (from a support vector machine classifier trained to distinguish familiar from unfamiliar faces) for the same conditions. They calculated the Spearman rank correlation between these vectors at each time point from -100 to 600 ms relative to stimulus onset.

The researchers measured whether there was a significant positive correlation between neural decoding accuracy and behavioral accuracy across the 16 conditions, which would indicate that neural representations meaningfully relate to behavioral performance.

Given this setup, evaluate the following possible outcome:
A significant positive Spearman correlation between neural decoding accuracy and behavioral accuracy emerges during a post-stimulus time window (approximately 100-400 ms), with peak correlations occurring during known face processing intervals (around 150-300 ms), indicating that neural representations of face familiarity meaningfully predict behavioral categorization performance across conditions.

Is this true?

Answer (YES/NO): NO